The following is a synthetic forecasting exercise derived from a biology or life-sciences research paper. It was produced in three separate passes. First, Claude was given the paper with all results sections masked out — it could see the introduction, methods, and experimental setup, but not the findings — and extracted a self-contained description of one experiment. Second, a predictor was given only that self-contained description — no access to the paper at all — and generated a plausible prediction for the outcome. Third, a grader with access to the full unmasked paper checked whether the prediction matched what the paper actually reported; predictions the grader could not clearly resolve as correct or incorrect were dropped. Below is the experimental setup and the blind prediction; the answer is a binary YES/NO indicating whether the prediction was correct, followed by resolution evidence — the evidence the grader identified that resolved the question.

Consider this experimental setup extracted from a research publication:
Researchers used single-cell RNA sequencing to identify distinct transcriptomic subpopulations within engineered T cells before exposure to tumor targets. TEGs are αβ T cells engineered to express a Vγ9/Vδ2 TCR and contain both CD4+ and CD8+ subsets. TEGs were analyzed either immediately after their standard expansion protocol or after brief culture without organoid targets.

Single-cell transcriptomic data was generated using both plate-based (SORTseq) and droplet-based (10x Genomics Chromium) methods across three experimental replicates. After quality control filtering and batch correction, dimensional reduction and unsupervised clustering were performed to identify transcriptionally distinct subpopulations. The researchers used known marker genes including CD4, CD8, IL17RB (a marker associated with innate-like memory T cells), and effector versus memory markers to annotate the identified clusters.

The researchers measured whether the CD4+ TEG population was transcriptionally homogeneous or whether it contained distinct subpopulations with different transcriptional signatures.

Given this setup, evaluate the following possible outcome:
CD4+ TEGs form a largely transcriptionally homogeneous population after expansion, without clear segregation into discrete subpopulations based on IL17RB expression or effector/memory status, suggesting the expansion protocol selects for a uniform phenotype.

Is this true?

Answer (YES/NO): NO